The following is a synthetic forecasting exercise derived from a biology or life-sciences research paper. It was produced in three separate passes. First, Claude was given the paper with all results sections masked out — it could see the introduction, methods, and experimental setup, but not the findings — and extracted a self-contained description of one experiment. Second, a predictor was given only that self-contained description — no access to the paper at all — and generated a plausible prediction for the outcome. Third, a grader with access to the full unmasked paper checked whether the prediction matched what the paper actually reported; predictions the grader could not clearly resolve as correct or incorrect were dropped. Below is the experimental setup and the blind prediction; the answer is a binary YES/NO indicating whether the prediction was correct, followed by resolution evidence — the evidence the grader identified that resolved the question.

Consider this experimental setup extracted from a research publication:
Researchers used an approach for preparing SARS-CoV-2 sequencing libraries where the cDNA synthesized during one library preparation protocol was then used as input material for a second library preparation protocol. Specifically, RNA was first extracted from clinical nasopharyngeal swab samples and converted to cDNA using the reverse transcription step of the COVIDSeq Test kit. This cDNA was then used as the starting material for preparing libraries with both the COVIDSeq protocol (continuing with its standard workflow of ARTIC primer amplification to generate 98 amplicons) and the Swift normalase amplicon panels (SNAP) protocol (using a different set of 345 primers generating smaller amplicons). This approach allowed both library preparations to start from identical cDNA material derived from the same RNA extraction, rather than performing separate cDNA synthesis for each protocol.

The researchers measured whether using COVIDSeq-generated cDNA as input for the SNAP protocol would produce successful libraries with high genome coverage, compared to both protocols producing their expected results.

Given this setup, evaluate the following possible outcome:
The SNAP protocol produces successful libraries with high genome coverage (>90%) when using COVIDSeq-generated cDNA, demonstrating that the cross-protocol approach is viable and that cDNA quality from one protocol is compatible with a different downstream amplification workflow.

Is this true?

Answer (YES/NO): YES